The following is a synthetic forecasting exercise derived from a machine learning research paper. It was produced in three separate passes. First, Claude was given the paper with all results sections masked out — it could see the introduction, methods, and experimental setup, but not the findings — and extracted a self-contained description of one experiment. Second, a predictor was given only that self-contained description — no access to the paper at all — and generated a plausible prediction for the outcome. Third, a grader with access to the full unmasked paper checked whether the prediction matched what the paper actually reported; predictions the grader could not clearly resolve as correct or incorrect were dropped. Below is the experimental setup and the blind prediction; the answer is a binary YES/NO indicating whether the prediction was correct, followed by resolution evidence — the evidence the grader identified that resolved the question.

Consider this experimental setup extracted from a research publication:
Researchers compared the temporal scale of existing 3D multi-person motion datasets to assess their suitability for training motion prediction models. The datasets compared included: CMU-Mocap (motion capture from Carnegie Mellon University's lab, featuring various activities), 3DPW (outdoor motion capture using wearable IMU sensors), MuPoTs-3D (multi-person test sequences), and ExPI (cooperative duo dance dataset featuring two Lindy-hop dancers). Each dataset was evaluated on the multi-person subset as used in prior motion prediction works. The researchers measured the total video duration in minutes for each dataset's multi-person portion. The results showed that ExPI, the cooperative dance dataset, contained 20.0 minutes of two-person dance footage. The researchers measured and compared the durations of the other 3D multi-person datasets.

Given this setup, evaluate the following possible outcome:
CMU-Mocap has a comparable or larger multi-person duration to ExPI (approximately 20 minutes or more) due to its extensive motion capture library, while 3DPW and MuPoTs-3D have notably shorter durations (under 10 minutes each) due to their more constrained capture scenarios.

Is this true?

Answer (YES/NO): NO